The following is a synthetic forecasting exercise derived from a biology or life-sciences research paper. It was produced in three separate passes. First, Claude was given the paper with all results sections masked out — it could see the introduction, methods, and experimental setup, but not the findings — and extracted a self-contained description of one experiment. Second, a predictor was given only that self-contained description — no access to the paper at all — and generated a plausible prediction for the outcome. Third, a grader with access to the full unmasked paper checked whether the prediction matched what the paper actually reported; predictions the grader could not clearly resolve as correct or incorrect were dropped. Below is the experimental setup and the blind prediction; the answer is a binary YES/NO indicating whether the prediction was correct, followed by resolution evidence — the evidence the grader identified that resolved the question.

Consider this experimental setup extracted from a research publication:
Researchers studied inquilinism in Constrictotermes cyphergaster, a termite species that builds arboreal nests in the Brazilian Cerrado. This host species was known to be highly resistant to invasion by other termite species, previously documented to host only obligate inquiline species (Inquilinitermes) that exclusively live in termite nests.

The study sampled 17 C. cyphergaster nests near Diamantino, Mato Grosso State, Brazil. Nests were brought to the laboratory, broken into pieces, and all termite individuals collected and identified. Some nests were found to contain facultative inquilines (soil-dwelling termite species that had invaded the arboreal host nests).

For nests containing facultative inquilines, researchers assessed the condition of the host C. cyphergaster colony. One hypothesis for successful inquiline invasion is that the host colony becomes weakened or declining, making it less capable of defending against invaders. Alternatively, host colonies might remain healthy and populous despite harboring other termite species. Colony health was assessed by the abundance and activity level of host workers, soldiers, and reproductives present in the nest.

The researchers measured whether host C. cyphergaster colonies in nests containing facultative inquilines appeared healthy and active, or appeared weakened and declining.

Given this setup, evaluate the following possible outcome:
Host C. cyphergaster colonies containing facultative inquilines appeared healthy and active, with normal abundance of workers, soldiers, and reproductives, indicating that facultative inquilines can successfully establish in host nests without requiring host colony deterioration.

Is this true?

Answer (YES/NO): YES